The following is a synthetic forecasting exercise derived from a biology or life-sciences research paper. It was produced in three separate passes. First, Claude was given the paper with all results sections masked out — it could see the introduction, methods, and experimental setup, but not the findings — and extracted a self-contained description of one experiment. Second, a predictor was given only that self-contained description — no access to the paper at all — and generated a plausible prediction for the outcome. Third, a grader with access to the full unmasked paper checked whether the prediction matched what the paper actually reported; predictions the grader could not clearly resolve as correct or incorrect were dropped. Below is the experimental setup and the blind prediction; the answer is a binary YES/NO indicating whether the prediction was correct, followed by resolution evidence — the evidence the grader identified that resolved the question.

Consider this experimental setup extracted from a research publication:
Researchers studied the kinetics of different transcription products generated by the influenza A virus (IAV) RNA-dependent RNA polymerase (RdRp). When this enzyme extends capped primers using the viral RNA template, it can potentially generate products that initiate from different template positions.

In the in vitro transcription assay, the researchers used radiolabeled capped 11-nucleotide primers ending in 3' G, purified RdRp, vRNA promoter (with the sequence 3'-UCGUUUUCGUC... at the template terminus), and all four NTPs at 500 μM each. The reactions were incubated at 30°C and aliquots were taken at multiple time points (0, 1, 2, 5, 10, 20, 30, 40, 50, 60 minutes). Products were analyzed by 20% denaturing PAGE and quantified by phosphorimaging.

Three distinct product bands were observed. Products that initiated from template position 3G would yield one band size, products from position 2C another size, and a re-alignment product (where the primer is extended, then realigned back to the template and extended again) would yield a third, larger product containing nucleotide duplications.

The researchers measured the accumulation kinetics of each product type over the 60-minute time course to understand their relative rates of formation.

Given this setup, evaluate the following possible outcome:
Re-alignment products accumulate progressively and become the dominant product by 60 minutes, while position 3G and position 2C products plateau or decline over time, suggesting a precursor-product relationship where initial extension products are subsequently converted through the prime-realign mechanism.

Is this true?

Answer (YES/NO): NO